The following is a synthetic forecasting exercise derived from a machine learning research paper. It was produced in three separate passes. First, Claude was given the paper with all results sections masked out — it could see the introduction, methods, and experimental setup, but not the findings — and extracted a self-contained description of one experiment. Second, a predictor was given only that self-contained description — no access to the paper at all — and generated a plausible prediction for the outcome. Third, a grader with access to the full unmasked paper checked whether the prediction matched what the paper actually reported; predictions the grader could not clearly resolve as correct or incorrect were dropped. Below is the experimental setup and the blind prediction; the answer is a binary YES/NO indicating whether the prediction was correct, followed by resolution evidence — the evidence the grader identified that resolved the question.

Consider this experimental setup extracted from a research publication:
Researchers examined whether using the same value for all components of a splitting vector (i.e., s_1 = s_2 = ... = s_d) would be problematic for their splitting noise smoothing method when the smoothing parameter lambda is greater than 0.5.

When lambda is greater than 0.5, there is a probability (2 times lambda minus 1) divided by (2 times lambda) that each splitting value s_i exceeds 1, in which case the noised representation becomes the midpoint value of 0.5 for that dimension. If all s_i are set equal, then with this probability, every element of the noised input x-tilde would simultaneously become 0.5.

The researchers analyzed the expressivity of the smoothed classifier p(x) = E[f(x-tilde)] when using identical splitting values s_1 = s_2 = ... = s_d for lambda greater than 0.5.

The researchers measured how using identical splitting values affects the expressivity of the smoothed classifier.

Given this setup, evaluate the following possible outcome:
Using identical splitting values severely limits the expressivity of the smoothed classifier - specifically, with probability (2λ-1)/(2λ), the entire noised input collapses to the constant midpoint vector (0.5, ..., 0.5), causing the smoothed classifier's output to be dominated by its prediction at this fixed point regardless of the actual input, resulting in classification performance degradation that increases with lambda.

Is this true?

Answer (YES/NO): YES